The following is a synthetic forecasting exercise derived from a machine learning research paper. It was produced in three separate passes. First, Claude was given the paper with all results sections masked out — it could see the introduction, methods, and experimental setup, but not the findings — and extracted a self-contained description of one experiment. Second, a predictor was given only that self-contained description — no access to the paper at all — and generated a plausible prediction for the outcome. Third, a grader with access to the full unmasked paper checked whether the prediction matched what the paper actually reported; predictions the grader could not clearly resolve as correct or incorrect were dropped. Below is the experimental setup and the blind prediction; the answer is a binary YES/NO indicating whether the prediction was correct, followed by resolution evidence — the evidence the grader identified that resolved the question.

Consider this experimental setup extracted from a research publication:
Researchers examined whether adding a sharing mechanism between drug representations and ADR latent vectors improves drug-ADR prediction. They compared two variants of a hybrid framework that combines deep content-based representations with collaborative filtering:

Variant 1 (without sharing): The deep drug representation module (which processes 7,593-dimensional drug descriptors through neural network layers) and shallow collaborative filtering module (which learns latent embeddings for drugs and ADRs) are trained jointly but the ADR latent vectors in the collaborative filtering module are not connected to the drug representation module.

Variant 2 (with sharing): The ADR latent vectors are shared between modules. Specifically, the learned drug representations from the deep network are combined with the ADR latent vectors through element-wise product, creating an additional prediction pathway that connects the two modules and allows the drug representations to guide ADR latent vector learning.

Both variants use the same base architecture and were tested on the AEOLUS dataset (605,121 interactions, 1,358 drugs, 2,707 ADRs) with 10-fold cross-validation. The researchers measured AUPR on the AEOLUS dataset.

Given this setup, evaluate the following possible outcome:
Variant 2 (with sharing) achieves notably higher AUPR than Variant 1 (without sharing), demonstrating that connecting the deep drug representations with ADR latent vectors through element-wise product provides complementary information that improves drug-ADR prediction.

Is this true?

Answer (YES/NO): NO